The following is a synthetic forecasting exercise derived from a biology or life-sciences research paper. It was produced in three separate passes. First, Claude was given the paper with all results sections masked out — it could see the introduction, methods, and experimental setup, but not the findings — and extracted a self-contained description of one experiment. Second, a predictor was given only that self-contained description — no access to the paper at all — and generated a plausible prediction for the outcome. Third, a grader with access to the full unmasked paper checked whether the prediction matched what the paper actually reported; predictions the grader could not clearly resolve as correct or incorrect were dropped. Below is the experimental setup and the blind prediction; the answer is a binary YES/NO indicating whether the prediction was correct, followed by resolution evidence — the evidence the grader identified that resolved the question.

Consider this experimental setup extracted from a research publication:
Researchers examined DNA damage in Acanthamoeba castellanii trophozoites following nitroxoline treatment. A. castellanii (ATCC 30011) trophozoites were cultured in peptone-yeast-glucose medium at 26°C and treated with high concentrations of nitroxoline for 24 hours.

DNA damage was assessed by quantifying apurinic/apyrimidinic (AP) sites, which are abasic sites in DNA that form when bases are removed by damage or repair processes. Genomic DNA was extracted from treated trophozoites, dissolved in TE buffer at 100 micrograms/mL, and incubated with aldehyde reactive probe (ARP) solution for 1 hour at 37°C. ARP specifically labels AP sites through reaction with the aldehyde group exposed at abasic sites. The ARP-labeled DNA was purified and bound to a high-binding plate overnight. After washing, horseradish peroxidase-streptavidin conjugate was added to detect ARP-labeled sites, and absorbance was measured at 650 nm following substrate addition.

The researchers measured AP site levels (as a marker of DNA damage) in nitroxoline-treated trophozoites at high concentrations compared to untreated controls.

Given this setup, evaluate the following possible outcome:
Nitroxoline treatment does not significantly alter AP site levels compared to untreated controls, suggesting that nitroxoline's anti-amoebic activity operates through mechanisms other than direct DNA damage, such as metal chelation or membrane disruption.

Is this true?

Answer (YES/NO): NO